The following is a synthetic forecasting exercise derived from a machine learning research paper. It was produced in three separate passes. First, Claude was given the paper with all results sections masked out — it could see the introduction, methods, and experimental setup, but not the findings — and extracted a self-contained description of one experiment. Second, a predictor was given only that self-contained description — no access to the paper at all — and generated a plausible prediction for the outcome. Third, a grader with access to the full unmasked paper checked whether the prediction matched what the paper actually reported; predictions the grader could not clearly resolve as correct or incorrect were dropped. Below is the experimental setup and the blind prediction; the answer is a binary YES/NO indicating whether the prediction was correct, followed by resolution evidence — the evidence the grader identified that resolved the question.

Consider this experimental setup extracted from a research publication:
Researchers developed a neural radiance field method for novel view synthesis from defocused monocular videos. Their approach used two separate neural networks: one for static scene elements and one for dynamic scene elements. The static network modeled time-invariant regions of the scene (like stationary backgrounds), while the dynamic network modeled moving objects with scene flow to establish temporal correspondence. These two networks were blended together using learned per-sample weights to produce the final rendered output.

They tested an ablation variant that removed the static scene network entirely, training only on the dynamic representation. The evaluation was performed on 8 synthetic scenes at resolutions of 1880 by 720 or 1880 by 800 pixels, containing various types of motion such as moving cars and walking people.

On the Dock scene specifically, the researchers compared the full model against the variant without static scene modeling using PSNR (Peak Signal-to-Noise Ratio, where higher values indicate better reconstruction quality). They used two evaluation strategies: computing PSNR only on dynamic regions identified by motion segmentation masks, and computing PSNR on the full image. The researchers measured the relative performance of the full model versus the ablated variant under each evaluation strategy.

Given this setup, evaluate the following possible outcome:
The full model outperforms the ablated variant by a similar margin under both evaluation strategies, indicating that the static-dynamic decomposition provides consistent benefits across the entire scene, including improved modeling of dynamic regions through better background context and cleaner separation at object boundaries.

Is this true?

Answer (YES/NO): NO